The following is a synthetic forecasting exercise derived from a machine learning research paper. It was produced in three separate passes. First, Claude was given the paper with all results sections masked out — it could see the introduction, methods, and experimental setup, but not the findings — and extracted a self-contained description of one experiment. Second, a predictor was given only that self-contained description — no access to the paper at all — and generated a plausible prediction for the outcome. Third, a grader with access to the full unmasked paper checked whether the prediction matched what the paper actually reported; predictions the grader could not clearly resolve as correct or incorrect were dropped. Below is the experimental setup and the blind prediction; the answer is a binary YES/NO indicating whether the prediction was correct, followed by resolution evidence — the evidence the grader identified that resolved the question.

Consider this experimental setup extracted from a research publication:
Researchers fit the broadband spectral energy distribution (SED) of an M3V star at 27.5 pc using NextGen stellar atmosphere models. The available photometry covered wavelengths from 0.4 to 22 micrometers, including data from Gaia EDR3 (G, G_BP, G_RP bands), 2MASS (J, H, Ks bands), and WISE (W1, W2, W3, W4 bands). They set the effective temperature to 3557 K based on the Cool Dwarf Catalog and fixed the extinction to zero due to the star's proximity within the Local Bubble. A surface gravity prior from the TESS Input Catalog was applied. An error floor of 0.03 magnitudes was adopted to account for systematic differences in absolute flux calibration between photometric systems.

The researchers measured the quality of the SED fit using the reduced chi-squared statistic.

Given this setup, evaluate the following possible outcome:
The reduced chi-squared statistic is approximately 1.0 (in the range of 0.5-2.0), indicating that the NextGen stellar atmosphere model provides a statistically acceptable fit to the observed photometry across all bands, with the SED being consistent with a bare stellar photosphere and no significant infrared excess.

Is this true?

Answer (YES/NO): YES